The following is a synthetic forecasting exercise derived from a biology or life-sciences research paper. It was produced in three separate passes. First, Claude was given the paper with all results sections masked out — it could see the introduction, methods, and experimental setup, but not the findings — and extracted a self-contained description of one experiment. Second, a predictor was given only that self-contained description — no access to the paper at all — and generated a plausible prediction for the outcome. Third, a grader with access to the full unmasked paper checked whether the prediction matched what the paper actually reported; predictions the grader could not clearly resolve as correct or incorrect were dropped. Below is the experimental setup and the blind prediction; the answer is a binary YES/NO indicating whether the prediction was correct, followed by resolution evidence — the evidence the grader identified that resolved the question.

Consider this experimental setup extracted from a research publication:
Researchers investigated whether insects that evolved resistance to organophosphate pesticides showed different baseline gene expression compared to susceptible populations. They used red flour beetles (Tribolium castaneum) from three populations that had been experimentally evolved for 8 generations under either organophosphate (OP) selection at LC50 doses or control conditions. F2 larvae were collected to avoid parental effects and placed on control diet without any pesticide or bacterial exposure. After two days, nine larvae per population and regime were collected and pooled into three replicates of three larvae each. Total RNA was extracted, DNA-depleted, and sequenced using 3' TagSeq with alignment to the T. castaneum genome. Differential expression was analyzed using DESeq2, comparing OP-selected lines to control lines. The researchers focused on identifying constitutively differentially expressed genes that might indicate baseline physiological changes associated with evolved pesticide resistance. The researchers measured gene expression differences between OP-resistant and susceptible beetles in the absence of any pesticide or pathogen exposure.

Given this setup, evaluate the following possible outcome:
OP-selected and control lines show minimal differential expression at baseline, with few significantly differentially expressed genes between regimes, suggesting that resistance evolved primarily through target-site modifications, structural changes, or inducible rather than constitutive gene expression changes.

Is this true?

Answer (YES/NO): NO